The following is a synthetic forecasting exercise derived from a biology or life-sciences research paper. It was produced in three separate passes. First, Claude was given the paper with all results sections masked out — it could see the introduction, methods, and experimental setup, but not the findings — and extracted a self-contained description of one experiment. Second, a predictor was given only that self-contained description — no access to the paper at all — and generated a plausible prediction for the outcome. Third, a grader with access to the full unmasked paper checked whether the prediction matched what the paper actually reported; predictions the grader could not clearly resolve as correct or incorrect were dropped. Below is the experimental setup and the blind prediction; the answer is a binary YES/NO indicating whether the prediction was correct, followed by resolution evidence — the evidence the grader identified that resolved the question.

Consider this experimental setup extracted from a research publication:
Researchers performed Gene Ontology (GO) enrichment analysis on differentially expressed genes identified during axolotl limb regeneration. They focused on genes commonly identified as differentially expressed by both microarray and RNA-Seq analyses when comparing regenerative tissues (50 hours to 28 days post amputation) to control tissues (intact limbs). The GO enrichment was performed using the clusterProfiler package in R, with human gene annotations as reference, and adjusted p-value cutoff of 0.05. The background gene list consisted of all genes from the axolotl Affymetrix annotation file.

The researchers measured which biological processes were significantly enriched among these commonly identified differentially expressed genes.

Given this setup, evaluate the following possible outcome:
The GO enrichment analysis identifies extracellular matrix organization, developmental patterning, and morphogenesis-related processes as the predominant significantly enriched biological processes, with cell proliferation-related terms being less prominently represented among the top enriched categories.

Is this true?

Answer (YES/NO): NO